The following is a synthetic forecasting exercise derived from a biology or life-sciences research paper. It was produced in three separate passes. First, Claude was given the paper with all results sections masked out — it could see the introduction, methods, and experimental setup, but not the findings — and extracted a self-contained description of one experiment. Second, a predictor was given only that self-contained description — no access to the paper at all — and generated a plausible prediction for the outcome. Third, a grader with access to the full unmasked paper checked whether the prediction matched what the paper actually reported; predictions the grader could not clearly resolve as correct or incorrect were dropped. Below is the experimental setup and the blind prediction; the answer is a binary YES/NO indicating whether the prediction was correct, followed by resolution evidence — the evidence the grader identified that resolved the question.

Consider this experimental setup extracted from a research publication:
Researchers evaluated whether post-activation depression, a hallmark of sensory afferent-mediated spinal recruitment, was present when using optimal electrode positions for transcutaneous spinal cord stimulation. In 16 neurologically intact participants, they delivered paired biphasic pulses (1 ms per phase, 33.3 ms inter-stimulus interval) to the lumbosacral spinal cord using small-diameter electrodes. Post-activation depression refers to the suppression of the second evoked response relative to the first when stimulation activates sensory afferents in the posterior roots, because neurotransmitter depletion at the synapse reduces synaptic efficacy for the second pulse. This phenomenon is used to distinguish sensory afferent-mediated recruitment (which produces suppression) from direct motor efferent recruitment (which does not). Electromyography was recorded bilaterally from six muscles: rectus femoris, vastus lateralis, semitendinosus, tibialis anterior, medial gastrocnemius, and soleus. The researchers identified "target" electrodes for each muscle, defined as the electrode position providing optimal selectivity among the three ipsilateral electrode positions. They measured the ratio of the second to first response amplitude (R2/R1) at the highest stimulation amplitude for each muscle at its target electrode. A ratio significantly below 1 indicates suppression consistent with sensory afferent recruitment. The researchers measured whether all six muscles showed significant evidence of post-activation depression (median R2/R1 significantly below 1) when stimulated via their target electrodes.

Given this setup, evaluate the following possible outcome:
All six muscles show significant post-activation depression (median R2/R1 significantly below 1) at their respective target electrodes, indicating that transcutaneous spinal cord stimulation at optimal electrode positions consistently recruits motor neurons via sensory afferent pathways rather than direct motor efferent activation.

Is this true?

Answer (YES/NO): YES